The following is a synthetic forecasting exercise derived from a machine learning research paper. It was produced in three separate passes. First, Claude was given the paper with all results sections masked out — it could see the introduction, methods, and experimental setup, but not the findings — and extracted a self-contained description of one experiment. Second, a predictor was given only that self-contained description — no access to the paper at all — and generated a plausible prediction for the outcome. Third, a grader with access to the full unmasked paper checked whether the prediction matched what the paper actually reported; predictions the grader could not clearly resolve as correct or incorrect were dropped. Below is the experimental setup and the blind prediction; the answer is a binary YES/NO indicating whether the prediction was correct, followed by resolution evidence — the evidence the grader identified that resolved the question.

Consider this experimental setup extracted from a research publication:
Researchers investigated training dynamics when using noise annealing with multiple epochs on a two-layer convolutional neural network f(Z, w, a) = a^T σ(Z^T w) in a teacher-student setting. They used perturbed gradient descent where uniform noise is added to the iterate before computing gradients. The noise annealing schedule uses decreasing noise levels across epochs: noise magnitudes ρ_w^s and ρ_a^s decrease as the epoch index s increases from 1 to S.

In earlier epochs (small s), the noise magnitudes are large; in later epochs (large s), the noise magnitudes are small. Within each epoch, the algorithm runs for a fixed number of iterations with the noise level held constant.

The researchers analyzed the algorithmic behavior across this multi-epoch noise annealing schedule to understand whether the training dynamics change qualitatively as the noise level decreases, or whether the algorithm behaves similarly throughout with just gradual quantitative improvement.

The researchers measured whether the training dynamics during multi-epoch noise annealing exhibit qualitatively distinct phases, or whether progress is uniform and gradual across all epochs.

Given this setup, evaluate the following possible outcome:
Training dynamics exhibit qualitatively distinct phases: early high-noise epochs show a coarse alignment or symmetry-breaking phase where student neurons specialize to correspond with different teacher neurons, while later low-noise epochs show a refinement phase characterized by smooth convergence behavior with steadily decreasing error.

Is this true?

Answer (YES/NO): NO